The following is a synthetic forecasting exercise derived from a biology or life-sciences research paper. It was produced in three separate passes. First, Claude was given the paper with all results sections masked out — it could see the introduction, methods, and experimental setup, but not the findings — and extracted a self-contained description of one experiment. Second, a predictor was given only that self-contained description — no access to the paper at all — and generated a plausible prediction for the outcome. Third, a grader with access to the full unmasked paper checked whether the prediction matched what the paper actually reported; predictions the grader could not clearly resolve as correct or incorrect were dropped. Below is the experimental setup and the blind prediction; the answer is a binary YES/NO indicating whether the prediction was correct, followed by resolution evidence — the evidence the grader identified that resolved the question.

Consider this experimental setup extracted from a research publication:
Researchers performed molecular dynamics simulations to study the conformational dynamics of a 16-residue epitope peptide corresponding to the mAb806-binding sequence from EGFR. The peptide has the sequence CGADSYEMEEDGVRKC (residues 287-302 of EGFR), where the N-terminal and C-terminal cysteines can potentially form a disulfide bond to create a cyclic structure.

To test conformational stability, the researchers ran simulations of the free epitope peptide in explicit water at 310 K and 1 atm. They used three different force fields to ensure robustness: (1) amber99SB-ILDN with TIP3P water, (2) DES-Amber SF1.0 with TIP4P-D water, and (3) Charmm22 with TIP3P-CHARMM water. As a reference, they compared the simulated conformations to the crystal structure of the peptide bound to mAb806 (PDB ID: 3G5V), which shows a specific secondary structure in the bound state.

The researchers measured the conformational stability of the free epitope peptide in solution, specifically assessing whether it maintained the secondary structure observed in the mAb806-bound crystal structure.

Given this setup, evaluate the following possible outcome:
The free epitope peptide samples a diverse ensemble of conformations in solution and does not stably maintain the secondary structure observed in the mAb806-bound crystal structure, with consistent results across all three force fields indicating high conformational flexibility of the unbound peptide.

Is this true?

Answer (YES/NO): YES